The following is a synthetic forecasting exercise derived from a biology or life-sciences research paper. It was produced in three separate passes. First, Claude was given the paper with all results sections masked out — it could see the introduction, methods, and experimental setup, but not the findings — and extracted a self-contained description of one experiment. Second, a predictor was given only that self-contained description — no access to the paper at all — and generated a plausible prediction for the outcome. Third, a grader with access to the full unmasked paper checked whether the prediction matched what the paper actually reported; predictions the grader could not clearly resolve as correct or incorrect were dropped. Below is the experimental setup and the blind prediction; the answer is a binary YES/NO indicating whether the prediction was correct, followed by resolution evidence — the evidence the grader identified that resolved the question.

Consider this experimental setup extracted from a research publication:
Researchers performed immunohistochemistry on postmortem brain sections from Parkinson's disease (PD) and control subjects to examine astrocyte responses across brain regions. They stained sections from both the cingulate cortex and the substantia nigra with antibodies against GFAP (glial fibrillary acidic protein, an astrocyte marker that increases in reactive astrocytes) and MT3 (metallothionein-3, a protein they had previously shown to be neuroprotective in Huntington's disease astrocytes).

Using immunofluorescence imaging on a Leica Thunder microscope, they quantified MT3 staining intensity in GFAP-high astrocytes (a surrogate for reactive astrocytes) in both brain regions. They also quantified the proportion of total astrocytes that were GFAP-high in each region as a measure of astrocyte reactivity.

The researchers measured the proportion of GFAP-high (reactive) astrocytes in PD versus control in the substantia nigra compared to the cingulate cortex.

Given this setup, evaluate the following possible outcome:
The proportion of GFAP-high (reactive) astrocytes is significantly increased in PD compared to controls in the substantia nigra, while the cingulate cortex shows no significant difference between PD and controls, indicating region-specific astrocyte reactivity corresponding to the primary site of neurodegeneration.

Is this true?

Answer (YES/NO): NO